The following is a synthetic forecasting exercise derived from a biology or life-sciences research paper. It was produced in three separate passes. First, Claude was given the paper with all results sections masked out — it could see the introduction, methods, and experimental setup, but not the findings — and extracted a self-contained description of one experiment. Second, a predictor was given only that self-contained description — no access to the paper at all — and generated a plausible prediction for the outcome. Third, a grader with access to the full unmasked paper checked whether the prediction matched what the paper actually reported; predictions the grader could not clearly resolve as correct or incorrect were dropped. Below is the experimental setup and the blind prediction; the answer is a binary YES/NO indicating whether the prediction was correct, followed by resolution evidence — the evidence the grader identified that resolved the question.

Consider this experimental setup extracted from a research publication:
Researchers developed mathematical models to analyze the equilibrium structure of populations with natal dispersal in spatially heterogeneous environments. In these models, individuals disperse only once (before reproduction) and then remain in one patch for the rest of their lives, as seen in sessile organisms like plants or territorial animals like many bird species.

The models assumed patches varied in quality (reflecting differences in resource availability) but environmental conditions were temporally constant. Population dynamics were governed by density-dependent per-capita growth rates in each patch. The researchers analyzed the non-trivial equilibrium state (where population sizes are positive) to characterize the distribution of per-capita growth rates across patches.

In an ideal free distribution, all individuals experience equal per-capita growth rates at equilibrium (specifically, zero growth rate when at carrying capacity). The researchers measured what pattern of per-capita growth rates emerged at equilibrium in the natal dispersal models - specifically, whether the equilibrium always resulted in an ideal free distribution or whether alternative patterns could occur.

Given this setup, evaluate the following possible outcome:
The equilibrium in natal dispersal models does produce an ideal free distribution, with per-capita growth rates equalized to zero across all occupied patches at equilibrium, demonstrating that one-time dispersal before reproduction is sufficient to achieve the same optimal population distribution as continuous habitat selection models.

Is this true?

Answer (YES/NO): NO